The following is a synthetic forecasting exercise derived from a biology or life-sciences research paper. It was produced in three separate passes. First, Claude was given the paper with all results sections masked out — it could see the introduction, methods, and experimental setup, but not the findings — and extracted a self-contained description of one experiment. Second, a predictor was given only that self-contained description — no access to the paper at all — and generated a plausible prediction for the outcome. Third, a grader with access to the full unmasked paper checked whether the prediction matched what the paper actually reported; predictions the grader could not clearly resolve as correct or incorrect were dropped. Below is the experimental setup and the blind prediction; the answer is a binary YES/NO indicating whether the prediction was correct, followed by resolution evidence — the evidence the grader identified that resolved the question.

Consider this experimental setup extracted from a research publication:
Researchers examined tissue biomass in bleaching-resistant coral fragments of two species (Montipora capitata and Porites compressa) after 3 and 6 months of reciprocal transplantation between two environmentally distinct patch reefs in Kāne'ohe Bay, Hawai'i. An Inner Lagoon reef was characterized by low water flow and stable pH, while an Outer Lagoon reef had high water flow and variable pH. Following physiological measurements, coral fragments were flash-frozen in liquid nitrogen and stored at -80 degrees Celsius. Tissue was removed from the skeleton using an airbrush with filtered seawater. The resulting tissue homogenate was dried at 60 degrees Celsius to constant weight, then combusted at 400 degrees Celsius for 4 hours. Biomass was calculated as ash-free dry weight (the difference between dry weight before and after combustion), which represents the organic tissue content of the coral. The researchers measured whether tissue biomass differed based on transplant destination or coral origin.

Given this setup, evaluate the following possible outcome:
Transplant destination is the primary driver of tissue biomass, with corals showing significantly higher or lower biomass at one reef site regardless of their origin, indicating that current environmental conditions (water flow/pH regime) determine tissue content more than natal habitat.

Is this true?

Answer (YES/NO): YES